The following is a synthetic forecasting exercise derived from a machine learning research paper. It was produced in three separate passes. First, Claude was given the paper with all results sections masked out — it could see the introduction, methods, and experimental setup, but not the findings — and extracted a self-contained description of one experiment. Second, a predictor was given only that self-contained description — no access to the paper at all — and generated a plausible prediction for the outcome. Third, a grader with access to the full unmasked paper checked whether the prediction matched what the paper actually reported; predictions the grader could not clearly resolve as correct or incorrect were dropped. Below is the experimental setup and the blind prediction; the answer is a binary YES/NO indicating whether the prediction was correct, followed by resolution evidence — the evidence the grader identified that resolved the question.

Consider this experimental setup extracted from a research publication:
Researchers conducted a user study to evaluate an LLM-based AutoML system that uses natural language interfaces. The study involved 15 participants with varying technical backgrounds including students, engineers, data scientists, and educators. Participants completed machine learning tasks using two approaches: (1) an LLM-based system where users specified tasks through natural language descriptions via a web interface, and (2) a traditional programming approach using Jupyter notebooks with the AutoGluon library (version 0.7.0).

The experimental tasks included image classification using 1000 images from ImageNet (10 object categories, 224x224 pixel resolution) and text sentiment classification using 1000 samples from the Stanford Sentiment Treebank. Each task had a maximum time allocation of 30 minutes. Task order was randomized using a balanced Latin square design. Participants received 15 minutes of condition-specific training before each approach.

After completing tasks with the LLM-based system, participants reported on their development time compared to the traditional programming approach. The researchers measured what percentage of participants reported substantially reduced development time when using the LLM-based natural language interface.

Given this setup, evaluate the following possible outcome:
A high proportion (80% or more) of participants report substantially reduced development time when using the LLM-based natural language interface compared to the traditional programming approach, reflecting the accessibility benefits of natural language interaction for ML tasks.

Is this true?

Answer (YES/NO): NO